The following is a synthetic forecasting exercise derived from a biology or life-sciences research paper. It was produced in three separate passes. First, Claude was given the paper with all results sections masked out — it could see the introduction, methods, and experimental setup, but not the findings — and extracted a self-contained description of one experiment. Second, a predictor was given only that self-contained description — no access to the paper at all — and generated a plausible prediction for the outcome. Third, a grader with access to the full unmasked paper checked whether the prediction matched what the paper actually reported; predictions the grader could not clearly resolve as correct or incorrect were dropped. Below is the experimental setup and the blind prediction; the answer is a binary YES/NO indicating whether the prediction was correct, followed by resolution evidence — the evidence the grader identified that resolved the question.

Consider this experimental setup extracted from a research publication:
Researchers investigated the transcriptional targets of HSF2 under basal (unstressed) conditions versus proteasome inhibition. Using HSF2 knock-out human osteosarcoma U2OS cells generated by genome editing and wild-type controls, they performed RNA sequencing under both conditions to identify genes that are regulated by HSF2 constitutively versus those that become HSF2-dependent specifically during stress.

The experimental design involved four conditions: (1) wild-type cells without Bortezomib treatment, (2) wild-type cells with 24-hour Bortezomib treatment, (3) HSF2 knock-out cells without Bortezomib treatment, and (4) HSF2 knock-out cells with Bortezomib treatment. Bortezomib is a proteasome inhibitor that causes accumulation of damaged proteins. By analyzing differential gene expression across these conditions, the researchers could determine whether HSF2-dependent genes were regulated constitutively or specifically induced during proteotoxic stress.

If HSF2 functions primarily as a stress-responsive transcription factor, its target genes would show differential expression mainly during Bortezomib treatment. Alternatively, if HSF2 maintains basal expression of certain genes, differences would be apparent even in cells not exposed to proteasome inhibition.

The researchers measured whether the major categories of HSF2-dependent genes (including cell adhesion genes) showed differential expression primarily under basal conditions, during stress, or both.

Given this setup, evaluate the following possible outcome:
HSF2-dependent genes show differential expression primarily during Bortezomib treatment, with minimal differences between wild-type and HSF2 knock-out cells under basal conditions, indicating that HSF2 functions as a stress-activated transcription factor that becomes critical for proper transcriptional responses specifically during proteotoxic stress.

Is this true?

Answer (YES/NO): NO